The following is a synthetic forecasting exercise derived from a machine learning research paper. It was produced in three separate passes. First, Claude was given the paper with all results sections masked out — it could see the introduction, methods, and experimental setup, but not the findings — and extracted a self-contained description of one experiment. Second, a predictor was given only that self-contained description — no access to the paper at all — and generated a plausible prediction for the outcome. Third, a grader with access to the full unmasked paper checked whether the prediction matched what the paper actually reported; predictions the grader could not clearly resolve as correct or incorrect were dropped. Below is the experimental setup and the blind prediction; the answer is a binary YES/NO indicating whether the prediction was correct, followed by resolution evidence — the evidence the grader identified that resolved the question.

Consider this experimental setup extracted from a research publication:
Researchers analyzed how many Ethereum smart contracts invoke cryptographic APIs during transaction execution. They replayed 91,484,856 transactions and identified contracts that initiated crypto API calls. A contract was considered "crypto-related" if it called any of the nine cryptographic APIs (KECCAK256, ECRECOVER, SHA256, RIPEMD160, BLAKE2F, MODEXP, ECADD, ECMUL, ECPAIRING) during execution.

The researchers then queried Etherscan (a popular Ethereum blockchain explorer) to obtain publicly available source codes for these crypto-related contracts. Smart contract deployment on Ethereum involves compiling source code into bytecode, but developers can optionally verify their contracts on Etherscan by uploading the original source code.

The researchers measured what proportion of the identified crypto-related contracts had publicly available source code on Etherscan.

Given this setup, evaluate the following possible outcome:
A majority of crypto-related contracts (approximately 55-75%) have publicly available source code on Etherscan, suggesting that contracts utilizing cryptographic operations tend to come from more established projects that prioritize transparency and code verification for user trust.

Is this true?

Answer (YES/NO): NO